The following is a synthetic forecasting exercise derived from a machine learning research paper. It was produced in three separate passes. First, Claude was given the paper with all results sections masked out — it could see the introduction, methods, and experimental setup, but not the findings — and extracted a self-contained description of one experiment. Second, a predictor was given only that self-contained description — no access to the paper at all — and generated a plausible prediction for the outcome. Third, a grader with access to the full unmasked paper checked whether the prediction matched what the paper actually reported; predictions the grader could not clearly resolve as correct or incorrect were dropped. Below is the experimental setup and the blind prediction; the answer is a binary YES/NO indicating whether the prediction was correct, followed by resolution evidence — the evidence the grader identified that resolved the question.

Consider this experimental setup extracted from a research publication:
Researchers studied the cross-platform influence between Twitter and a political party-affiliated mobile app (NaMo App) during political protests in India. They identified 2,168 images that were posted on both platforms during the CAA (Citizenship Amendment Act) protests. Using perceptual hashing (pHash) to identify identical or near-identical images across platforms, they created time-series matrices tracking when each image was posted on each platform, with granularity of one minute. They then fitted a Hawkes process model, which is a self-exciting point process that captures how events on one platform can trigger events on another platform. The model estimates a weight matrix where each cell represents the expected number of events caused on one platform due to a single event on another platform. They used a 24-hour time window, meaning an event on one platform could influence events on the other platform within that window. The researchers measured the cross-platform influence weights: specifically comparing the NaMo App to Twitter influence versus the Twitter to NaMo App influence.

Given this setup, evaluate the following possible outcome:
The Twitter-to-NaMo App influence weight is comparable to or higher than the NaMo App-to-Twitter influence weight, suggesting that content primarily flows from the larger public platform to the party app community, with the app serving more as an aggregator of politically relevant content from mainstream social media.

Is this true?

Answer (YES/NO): YES